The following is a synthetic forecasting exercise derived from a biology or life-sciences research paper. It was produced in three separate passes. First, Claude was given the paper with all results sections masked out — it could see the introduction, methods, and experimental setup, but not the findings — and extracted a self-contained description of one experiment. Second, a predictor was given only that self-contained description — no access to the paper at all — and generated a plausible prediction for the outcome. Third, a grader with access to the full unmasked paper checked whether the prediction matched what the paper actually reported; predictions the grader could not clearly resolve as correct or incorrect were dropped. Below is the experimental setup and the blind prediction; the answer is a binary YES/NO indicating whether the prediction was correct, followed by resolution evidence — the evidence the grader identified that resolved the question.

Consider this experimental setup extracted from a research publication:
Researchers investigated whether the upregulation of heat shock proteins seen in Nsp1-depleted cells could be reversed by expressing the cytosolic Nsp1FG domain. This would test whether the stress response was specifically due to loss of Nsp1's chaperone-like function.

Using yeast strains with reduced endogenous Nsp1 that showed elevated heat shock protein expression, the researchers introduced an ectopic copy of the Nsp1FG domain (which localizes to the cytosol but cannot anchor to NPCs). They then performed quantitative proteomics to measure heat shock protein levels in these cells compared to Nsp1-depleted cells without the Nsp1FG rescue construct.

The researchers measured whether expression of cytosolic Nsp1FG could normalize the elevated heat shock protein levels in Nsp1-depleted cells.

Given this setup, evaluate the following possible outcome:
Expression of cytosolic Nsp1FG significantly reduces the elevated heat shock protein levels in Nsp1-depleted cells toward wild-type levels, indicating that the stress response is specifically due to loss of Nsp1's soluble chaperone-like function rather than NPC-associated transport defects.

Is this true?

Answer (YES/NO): YES